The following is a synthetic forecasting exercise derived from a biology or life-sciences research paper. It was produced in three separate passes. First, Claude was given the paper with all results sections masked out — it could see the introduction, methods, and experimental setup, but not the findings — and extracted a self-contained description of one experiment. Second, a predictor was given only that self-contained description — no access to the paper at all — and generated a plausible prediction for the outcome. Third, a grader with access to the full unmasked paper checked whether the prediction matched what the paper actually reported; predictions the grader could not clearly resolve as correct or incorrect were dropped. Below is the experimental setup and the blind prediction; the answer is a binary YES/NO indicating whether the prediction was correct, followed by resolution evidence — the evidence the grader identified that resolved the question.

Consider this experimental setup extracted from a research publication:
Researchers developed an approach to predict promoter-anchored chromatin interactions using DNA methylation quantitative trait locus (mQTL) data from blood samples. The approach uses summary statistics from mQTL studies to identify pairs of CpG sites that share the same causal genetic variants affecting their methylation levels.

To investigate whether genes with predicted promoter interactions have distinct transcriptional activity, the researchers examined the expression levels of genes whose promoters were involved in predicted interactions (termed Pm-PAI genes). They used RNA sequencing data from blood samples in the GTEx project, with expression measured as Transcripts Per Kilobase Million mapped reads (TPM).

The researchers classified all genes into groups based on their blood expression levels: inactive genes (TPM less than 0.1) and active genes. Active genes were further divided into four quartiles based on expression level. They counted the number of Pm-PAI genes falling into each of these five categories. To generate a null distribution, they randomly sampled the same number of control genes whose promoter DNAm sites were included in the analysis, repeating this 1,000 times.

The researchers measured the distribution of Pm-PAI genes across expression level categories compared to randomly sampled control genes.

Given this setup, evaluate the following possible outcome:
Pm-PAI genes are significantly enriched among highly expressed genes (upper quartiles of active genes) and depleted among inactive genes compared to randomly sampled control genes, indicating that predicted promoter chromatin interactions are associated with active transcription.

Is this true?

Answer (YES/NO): YES